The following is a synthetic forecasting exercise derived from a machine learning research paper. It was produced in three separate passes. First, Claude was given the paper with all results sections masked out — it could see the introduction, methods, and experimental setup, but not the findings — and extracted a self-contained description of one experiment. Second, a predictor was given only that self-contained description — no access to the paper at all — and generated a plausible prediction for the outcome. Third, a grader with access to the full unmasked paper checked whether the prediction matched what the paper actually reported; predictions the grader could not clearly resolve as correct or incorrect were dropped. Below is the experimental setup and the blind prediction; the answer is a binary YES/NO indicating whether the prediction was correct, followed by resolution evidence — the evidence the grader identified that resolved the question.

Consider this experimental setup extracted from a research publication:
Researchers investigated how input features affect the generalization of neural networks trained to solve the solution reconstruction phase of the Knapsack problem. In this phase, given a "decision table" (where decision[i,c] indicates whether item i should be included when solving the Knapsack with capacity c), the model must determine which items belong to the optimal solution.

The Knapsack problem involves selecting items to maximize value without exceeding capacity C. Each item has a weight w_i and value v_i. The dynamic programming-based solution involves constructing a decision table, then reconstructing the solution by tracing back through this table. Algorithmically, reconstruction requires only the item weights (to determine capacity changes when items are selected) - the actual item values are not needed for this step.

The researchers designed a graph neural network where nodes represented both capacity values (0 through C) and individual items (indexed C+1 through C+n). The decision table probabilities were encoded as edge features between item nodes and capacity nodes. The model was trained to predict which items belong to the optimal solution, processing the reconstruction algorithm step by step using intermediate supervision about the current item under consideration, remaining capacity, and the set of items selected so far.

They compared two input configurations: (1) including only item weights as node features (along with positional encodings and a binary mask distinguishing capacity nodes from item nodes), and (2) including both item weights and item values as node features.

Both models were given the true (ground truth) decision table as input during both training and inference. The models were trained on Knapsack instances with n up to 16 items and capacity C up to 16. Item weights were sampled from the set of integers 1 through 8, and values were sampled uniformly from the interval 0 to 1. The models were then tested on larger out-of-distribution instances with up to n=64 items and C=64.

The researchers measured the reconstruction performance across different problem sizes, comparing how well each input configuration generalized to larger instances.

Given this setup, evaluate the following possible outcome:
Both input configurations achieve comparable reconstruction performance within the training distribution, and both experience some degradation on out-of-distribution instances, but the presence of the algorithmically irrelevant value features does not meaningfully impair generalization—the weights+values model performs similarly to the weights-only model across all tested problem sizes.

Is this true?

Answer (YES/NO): NO